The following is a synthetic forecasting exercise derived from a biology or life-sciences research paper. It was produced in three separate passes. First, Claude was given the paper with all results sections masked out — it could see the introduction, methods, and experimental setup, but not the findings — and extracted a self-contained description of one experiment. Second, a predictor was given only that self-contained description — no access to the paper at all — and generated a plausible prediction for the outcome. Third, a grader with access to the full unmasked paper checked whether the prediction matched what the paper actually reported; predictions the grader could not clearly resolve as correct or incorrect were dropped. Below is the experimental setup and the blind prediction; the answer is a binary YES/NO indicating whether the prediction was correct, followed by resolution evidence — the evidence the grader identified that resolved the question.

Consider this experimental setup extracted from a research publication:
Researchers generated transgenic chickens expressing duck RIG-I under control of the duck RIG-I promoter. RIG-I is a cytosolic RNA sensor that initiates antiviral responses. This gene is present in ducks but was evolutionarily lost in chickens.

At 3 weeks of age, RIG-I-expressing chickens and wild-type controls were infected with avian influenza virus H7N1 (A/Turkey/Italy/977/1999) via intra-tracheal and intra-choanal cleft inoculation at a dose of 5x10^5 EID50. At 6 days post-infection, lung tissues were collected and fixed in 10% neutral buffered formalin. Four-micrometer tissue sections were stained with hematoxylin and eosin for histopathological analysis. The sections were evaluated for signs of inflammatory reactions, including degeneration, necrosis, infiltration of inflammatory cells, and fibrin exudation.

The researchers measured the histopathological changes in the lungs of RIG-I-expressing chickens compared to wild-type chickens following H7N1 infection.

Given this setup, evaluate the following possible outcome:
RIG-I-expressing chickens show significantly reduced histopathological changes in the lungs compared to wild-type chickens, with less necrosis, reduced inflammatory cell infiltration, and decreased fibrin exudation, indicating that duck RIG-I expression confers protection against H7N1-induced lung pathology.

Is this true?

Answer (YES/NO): NO